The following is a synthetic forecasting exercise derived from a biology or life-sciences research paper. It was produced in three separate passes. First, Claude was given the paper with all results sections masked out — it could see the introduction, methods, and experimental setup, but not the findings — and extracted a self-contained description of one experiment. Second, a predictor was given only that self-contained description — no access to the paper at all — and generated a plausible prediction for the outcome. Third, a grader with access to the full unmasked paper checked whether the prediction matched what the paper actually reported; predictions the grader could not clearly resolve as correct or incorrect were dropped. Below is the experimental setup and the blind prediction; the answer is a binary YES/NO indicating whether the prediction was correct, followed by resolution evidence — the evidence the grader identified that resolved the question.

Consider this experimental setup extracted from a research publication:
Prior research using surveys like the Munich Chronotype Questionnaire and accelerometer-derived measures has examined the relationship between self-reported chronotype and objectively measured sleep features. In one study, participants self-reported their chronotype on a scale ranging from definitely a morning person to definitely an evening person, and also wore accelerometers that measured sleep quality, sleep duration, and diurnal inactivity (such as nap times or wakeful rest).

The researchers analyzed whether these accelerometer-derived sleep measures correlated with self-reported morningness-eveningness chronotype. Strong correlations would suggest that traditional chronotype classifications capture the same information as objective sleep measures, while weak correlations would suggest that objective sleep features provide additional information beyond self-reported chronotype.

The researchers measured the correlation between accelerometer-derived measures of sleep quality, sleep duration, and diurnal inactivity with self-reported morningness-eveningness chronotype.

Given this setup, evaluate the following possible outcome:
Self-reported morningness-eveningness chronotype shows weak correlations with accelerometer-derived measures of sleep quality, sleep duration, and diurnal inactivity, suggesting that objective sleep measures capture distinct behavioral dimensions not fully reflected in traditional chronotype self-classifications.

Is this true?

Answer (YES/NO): YES